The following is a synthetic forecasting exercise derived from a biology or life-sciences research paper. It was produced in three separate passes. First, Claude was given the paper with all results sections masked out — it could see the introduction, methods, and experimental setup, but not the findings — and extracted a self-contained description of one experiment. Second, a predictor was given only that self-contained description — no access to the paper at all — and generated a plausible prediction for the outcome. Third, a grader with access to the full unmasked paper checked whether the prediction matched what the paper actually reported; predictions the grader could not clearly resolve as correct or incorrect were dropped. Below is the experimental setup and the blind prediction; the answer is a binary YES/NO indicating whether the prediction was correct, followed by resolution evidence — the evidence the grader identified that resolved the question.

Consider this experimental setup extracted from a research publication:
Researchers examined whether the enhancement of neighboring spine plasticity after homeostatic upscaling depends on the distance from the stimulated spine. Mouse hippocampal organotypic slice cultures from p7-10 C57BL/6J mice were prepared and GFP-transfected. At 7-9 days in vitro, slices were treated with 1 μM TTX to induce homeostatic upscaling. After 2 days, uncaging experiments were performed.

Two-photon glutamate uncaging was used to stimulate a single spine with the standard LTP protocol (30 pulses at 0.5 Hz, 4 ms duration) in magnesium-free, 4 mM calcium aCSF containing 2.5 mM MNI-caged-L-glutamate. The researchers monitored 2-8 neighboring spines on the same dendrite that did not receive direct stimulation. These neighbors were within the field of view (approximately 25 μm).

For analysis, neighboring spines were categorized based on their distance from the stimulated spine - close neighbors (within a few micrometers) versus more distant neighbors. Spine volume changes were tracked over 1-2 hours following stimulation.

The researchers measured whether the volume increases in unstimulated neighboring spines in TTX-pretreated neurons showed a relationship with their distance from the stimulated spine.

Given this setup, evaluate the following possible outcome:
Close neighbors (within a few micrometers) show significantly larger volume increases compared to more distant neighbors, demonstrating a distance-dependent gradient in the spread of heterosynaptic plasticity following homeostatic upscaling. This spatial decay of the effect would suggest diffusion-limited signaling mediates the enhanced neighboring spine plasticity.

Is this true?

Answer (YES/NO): YES